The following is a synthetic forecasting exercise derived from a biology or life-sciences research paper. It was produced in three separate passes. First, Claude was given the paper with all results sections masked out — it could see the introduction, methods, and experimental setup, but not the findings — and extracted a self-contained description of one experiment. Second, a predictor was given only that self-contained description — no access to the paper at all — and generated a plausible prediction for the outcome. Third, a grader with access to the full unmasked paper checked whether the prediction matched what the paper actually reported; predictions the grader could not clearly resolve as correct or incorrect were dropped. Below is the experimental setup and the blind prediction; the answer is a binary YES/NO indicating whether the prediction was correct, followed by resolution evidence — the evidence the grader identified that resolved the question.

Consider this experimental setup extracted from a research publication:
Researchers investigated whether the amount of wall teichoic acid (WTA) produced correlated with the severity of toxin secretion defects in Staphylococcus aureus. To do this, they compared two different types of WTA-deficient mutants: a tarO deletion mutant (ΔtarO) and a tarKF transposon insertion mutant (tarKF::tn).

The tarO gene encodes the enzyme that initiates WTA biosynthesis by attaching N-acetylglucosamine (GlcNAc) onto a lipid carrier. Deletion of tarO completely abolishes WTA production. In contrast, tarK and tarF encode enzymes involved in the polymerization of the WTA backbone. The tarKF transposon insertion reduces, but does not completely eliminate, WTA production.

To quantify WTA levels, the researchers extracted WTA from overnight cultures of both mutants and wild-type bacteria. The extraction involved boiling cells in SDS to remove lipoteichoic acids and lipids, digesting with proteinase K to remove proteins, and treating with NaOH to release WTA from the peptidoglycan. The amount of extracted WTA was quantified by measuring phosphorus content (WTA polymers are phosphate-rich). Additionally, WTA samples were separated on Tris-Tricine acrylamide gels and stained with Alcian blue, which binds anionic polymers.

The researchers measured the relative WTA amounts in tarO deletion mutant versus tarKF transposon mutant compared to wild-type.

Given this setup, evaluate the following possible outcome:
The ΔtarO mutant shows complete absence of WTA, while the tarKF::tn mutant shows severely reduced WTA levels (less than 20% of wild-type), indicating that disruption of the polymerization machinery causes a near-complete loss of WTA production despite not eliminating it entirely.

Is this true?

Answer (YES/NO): NO